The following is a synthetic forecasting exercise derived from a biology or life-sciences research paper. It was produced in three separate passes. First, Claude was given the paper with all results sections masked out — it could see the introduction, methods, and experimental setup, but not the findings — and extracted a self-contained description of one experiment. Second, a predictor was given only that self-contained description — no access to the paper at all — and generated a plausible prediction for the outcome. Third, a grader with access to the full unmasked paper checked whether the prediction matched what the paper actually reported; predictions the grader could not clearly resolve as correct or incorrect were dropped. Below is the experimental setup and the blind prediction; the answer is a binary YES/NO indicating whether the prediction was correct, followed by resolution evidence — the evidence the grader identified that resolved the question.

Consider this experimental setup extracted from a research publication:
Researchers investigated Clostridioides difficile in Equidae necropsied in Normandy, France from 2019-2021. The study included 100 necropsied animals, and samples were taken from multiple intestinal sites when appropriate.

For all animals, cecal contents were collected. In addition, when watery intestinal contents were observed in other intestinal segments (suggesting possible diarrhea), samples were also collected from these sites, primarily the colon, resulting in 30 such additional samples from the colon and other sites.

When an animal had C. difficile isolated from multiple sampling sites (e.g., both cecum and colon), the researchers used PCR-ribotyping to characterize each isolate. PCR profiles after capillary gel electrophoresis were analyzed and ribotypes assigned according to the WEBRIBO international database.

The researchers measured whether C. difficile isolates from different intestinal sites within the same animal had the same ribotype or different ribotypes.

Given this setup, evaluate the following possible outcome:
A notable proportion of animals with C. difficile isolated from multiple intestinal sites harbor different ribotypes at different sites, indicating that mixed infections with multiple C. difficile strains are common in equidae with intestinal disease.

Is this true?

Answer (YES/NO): NO